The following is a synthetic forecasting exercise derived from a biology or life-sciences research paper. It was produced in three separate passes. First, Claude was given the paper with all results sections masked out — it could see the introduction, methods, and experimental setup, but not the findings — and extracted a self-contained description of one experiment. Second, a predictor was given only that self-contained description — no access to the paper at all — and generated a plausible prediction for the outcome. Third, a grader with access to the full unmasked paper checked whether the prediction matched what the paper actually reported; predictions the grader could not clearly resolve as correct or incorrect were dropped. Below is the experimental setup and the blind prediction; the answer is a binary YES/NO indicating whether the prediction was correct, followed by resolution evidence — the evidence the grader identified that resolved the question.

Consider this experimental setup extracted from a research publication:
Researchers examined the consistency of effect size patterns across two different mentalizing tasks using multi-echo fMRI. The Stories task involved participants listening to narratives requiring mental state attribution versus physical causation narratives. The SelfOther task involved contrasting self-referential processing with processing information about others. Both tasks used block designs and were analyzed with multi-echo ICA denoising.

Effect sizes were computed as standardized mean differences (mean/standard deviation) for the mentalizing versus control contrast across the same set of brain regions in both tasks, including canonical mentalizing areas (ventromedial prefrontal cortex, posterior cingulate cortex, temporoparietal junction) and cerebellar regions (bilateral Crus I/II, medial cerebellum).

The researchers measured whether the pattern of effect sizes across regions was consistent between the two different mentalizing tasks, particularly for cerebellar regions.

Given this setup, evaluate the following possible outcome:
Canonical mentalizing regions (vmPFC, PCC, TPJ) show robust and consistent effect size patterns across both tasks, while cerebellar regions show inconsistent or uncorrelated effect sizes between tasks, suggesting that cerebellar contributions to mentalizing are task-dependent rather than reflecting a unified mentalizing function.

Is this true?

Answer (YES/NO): NO